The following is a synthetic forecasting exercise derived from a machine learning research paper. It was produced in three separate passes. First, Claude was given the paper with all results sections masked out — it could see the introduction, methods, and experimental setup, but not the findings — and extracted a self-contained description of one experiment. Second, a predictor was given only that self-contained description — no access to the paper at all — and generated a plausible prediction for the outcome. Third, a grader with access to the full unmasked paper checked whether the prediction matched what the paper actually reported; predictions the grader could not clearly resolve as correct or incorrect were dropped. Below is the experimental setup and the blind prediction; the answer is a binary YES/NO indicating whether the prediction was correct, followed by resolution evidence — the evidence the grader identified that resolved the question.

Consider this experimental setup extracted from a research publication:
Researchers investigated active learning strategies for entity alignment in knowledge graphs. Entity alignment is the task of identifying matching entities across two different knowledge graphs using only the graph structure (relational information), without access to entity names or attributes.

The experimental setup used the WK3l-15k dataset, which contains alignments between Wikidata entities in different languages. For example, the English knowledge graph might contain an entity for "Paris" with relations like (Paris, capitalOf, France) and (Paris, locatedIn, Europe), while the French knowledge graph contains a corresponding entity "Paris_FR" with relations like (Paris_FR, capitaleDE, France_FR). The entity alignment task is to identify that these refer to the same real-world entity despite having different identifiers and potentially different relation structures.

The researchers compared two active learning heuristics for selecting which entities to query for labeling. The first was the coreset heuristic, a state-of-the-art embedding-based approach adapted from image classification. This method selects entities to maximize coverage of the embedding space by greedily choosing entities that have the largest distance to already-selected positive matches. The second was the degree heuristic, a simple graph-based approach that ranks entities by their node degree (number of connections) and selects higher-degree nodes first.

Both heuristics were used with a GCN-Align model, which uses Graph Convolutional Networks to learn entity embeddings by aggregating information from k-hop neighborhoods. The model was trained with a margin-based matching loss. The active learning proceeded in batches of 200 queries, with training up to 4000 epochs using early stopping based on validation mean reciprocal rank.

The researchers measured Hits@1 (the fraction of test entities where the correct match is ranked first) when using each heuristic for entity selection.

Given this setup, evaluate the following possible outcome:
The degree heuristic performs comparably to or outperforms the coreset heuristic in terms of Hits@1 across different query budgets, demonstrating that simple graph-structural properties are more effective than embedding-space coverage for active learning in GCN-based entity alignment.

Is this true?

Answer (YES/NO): YES